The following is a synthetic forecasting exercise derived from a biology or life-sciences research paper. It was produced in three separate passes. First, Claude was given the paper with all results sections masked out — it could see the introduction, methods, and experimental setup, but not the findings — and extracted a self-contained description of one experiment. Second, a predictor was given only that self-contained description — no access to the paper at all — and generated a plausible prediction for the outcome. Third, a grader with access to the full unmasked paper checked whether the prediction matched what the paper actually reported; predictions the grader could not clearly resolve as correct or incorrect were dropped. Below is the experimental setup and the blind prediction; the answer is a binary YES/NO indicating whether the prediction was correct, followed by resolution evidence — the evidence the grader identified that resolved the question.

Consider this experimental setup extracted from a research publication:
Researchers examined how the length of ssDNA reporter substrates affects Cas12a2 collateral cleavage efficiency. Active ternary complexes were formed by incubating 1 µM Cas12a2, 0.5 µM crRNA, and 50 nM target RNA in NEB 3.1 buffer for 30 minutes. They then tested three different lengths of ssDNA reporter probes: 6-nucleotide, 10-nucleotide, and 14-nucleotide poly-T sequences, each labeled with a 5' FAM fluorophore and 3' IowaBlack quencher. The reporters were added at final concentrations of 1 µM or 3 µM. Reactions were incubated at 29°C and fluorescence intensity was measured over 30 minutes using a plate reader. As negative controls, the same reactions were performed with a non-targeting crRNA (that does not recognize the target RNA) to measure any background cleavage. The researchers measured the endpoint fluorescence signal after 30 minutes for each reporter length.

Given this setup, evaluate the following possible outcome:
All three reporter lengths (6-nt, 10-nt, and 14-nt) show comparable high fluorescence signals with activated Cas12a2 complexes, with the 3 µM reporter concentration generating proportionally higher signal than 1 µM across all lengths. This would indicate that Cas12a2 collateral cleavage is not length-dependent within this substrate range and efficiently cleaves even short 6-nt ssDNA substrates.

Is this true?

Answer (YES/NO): NO